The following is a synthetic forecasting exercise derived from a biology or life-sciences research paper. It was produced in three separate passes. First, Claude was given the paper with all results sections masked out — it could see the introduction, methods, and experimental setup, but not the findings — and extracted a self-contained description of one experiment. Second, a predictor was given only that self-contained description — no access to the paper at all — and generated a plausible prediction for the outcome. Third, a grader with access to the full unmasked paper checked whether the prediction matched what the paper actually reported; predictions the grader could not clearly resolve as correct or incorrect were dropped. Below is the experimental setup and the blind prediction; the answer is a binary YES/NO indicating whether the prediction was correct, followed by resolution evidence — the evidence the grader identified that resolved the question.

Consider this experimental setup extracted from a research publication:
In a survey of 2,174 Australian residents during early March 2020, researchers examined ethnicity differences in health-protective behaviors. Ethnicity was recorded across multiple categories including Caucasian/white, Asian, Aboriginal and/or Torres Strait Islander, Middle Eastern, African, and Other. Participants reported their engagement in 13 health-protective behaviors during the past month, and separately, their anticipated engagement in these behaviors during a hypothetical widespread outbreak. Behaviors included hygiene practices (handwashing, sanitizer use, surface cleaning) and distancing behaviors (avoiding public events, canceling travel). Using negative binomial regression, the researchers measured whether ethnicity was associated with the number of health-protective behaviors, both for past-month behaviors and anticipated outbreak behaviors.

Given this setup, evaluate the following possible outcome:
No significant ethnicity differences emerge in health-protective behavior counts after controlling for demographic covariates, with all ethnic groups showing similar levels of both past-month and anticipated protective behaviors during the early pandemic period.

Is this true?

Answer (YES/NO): NO